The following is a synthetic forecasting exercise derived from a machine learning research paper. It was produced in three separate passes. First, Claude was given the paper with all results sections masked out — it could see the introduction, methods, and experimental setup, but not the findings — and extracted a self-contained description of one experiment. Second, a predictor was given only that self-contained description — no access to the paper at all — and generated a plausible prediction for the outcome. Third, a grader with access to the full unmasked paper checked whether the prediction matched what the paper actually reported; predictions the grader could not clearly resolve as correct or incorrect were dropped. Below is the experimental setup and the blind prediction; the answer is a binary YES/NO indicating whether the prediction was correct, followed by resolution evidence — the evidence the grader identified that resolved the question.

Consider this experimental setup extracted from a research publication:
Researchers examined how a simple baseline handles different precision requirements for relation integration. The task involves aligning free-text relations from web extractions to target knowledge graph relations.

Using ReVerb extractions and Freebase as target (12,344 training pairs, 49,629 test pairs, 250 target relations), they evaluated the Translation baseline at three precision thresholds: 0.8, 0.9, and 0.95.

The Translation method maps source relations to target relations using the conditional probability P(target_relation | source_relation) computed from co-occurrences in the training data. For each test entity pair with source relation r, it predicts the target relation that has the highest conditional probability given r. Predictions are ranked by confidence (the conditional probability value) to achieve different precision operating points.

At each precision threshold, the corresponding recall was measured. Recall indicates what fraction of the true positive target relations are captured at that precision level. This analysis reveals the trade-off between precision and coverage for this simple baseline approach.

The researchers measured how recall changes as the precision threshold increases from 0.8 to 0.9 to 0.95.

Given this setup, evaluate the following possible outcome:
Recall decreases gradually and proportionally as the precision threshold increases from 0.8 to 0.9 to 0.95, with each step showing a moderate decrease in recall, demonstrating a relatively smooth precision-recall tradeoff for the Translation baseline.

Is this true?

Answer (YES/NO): NO